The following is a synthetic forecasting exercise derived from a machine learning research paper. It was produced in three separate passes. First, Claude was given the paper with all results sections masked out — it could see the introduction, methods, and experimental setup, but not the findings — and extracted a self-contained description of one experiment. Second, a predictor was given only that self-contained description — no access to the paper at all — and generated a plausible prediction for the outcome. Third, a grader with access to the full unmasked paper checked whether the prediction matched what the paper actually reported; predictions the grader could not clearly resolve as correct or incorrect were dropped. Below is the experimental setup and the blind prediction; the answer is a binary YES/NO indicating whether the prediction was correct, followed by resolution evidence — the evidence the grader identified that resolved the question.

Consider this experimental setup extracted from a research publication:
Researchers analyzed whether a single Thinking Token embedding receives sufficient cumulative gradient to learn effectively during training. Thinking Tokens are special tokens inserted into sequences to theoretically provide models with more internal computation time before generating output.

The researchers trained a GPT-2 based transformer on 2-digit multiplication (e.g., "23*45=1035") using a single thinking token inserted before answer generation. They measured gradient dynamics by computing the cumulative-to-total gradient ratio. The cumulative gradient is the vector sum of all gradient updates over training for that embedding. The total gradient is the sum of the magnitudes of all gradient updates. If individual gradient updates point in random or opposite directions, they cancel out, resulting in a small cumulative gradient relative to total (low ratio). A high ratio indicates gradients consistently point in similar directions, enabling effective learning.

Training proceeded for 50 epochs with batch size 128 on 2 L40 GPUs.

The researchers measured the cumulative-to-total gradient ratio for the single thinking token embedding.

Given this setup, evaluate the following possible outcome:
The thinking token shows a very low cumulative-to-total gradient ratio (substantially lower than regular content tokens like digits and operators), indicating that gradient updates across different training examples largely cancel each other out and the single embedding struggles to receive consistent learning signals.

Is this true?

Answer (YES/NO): YES